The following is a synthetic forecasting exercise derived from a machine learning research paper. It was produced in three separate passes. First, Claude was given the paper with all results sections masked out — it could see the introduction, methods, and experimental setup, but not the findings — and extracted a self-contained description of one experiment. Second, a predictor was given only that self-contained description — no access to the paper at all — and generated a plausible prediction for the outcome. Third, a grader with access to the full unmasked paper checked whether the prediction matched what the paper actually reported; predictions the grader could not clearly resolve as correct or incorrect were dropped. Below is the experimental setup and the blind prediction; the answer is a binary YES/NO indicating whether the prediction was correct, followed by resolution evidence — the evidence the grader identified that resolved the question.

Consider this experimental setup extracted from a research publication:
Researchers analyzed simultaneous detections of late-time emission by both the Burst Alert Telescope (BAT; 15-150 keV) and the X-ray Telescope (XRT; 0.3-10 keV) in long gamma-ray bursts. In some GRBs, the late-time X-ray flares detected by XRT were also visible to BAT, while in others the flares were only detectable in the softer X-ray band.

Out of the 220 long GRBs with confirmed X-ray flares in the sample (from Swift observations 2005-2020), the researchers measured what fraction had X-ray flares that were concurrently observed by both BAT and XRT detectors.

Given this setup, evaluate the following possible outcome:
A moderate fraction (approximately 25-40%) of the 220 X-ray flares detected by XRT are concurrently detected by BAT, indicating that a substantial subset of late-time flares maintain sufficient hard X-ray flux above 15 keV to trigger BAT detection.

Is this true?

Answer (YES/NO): NO